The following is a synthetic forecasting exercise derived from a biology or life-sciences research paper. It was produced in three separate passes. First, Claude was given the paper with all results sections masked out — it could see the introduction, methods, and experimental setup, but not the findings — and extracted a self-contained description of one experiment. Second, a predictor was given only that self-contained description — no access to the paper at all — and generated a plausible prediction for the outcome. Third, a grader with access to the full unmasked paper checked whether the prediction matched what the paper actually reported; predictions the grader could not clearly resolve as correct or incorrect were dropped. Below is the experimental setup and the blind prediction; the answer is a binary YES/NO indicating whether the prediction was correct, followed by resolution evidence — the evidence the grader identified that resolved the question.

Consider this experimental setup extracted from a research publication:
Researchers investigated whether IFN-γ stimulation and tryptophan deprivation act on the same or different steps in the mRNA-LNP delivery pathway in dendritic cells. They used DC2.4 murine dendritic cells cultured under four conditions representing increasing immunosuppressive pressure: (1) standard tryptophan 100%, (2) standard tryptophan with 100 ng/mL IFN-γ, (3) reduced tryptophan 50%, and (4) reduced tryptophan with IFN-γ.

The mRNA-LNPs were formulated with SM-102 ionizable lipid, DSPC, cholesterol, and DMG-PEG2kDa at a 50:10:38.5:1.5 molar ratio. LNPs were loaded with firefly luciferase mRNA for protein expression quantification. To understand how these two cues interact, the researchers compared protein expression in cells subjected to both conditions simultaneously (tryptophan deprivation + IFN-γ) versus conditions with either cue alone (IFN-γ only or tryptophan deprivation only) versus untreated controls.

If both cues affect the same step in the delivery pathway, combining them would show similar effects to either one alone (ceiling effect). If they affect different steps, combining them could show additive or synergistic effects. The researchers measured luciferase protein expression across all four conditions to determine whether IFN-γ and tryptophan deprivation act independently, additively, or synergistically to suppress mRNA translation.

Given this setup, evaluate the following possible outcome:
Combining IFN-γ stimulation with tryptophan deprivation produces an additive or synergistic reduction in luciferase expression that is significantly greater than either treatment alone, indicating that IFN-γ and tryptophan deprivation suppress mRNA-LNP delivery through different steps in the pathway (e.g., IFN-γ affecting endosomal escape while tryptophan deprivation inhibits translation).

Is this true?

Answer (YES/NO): NO